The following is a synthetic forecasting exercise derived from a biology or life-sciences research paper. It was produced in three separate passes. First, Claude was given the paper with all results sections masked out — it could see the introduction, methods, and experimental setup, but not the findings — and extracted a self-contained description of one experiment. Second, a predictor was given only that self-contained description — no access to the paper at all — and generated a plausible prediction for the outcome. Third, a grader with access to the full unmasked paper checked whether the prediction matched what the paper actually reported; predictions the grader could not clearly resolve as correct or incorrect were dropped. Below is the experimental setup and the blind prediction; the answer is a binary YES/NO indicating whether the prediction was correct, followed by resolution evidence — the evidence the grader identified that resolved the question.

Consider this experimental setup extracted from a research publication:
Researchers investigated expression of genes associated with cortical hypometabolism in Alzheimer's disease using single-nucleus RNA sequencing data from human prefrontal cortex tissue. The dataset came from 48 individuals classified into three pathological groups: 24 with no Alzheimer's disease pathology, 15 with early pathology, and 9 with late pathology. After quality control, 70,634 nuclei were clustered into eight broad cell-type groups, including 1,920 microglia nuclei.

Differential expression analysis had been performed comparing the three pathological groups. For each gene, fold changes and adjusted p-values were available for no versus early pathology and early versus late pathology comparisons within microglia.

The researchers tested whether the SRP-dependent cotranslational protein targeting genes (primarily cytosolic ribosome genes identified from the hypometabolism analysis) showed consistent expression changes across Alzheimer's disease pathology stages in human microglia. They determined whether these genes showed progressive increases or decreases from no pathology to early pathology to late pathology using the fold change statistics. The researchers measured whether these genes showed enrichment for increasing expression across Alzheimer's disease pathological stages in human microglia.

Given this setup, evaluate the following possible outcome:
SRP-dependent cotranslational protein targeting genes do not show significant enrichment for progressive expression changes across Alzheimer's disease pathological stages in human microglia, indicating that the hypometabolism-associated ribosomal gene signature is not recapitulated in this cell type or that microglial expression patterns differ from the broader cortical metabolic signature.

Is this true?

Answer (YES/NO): NO